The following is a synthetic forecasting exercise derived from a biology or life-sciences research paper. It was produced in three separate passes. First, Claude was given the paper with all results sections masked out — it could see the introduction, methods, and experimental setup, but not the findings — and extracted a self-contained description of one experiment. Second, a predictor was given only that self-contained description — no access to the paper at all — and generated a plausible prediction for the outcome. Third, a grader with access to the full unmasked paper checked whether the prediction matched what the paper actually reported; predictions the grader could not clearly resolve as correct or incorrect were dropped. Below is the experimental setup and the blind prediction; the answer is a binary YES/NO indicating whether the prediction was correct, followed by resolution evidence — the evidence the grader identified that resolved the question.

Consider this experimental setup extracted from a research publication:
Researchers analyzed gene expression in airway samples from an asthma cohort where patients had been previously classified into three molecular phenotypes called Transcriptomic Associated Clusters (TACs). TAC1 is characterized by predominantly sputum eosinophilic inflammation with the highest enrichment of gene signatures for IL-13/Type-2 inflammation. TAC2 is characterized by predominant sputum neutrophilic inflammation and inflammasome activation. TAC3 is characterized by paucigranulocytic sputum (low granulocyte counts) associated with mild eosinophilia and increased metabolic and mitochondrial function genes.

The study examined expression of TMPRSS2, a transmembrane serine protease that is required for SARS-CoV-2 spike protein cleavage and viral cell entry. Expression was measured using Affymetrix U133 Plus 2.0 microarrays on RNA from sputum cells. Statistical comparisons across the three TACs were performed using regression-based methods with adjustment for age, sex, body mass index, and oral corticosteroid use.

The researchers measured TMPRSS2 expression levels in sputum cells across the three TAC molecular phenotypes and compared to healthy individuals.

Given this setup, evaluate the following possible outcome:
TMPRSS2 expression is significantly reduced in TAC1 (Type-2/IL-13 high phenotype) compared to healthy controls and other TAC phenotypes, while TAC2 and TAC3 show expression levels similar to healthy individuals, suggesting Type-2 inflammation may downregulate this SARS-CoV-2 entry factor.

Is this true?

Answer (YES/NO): NO